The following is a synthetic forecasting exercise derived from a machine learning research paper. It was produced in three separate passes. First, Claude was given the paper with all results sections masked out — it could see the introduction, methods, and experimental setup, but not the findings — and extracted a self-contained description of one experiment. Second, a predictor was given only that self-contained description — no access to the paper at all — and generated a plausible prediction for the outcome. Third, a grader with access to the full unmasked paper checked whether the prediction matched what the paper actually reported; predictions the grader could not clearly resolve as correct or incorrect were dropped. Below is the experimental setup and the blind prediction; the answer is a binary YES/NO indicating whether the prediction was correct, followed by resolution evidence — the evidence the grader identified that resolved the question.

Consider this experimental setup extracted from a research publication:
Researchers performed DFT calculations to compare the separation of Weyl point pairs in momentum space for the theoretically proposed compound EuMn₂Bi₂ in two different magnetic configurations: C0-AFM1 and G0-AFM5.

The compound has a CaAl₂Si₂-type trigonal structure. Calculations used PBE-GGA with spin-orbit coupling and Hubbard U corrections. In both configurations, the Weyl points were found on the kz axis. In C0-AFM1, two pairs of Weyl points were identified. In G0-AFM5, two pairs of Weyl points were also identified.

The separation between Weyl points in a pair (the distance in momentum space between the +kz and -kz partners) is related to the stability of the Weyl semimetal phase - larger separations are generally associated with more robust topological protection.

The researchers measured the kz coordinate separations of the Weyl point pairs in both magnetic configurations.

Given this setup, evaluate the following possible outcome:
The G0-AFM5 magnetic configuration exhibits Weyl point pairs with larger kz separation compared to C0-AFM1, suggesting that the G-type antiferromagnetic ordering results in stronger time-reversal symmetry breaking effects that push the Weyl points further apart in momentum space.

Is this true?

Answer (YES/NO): YES